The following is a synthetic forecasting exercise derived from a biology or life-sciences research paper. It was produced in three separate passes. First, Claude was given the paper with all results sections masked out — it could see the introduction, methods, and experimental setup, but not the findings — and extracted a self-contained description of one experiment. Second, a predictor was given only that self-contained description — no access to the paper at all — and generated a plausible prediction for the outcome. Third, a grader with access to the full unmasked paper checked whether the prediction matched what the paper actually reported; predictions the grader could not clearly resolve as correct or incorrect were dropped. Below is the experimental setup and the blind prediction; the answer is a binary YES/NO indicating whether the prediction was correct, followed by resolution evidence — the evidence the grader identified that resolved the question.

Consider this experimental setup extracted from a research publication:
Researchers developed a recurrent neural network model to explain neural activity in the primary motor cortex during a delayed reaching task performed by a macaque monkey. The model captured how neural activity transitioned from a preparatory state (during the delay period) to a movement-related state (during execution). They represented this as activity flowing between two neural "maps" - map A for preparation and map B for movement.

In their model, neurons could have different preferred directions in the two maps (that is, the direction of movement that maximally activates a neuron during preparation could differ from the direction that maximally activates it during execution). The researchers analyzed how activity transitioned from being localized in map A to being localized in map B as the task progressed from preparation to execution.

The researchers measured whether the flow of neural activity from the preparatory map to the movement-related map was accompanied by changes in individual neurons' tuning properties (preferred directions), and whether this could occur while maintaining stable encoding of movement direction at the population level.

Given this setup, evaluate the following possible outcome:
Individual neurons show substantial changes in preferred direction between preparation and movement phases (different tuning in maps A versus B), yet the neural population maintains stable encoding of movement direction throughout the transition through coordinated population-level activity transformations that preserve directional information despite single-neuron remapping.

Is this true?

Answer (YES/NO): YES